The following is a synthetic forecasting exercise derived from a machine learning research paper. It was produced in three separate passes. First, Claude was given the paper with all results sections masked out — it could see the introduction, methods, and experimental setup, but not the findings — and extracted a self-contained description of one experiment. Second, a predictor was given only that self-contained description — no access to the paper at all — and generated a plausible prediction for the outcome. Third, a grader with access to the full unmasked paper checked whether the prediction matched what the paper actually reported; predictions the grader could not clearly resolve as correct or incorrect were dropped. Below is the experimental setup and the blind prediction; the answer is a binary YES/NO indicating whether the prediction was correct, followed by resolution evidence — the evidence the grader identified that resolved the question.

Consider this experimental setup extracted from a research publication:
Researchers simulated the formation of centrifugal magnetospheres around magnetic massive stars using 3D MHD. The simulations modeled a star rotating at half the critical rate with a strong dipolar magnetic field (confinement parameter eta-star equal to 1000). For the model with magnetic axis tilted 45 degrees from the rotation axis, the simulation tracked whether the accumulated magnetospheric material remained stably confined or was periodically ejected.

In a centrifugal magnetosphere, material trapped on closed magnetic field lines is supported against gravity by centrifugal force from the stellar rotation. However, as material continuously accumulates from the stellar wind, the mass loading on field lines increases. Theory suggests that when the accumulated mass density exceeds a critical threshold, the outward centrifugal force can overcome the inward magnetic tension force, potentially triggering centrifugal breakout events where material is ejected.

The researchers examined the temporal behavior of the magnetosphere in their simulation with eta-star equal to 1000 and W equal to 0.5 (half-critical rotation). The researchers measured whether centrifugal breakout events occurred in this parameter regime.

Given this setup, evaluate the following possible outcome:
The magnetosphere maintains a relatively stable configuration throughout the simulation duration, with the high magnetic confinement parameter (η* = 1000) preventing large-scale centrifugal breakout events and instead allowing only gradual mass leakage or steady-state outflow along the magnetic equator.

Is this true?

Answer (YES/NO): NO